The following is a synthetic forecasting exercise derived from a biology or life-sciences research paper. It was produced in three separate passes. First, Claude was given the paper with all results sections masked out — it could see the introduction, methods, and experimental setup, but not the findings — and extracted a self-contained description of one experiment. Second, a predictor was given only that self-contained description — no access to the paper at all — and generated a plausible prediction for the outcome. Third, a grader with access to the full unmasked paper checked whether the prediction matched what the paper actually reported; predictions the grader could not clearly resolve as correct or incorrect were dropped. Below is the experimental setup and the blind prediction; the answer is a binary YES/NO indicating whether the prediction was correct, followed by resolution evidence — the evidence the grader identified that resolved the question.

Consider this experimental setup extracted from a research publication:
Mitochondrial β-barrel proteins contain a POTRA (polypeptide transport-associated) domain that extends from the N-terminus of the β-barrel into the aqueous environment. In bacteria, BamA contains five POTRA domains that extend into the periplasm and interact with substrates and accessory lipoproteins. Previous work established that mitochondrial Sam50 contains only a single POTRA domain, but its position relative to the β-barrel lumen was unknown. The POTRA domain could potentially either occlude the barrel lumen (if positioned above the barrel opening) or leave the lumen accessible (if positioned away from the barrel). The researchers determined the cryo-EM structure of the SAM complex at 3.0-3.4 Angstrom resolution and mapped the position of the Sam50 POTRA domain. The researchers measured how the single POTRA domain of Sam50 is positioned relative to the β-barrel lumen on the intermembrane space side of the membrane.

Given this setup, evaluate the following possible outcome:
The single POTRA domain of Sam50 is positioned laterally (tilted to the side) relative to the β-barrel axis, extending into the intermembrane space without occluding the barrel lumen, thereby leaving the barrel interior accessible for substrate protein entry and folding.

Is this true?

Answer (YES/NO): YES